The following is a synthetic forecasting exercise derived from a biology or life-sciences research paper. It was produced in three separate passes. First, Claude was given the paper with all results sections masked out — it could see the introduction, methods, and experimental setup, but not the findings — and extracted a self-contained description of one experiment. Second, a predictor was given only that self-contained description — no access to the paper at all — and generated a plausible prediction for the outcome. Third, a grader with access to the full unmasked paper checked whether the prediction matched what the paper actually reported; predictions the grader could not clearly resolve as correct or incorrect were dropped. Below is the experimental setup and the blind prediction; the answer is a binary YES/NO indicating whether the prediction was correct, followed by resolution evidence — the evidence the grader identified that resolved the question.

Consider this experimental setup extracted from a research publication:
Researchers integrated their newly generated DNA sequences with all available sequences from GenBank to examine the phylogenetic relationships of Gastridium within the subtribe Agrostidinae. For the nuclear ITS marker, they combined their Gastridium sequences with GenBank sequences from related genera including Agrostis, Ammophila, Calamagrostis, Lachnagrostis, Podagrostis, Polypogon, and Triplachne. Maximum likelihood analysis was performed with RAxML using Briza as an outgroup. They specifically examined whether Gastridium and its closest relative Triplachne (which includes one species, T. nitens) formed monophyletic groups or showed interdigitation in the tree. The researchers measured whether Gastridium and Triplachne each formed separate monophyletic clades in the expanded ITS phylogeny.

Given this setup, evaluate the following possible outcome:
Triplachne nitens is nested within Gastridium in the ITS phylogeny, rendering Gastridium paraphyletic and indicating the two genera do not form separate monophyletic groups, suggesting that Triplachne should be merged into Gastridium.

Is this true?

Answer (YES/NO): NO